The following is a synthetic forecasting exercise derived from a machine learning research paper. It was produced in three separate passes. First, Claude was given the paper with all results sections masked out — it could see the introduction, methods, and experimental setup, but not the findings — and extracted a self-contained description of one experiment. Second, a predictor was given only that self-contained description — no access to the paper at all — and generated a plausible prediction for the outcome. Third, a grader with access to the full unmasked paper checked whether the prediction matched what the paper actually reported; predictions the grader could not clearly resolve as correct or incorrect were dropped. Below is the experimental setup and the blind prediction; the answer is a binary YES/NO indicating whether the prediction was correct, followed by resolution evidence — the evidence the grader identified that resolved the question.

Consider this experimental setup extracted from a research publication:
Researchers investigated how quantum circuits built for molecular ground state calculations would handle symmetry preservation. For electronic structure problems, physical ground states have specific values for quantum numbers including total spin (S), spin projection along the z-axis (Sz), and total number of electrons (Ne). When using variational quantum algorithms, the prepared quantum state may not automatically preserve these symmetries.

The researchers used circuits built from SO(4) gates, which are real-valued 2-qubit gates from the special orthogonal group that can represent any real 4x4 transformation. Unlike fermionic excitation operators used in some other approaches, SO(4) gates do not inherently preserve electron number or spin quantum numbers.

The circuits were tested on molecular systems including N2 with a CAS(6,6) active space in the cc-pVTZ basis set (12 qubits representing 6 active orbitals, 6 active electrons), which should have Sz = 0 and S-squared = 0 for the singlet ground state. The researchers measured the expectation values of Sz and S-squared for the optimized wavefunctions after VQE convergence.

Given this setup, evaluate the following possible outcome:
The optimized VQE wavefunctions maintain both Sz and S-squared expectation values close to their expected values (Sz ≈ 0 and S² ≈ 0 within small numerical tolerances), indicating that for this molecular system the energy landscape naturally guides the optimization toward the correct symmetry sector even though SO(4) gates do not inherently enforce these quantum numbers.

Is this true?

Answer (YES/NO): YES